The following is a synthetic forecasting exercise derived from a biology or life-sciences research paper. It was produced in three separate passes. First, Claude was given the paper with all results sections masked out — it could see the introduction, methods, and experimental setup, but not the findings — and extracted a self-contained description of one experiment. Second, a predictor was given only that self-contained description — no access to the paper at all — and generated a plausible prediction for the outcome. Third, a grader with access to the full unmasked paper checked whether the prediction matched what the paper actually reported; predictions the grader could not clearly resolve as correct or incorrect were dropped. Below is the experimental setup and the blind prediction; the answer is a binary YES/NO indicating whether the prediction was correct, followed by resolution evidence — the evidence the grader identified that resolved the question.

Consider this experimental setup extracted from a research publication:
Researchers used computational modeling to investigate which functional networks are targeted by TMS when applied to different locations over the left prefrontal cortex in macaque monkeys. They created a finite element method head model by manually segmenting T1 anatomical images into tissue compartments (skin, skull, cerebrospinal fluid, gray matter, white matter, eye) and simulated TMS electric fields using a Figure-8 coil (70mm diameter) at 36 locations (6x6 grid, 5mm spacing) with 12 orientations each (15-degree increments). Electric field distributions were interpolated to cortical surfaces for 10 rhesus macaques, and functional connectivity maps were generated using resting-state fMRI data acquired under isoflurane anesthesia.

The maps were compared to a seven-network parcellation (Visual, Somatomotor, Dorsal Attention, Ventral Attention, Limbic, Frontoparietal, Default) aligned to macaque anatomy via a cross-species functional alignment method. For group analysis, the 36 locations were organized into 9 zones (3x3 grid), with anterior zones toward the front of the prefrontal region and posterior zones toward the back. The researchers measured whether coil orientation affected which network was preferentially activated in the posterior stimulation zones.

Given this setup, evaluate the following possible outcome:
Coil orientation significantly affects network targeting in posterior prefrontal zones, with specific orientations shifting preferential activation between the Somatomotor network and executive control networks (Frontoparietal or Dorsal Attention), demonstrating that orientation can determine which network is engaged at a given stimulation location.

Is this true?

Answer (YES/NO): NO